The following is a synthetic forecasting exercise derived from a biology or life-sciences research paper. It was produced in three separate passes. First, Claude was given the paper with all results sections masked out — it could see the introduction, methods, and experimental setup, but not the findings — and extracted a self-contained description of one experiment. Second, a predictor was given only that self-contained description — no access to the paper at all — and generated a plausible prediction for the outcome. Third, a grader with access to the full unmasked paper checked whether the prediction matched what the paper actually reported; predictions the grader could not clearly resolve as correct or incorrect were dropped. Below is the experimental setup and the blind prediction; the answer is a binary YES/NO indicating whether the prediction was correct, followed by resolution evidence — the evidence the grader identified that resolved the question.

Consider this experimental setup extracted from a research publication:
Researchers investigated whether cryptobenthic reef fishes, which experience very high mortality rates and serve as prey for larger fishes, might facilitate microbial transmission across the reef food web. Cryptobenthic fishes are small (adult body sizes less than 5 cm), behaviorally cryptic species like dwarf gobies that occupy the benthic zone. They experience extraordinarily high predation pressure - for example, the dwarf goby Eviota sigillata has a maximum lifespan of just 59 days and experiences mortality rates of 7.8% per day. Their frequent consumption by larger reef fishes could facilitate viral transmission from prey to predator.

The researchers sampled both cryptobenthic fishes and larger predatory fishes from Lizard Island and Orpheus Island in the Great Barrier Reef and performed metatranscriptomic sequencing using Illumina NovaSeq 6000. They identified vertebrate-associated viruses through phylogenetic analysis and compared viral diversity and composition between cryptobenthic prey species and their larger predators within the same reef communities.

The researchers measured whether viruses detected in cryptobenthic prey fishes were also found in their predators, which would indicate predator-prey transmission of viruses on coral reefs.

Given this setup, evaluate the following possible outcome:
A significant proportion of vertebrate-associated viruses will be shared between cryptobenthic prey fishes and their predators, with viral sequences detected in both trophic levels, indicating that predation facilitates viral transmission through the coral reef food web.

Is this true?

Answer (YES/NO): NO